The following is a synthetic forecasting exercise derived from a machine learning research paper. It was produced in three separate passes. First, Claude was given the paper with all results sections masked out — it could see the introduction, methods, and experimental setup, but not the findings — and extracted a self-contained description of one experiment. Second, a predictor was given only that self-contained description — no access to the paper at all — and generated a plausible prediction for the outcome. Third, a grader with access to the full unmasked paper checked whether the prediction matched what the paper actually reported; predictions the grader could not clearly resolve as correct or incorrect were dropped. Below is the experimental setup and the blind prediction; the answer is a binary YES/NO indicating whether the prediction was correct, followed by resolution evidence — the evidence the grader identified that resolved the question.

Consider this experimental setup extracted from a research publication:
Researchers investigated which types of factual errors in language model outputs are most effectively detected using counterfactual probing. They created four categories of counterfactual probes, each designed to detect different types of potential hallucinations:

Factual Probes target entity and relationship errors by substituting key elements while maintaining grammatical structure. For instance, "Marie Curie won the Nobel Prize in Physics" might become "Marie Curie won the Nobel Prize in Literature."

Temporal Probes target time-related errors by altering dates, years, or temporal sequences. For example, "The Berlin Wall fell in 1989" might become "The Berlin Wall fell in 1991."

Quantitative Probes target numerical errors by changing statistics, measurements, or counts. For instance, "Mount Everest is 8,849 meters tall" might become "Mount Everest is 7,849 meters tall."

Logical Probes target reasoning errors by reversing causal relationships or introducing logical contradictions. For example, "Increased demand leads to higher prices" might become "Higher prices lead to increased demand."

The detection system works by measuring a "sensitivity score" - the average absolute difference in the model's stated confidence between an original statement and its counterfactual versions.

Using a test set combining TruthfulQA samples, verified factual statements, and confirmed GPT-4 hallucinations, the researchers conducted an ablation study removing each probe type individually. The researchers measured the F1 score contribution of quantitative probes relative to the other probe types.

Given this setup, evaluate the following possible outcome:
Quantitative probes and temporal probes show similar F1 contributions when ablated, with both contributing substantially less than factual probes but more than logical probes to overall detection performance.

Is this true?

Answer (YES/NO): NO